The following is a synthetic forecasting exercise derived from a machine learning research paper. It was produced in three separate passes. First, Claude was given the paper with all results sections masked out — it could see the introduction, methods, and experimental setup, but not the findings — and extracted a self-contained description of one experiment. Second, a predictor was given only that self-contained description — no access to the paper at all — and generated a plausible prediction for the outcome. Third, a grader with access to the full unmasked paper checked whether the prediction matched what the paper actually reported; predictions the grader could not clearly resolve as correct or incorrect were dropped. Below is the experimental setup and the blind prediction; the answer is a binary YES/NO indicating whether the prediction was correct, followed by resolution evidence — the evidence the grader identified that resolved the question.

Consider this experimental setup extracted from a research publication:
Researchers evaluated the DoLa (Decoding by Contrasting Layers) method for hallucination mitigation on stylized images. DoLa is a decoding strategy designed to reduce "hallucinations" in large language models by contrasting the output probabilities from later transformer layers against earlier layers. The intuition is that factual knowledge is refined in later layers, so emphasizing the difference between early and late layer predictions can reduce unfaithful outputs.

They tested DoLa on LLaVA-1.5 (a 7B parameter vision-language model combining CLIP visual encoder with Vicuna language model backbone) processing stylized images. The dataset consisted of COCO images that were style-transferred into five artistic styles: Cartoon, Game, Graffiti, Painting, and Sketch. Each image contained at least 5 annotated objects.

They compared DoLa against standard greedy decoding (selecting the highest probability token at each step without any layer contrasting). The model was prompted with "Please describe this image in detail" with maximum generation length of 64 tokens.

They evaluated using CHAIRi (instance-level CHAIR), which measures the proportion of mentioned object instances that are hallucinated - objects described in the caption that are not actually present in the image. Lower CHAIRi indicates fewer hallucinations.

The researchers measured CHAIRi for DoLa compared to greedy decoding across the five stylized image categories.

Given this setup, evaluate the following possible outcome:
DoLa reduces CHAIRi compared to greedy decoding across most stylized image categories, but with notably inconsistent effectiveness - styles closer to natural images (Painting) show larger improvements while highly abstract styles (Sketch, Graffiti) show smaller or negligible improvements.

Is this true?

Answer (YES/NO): NO